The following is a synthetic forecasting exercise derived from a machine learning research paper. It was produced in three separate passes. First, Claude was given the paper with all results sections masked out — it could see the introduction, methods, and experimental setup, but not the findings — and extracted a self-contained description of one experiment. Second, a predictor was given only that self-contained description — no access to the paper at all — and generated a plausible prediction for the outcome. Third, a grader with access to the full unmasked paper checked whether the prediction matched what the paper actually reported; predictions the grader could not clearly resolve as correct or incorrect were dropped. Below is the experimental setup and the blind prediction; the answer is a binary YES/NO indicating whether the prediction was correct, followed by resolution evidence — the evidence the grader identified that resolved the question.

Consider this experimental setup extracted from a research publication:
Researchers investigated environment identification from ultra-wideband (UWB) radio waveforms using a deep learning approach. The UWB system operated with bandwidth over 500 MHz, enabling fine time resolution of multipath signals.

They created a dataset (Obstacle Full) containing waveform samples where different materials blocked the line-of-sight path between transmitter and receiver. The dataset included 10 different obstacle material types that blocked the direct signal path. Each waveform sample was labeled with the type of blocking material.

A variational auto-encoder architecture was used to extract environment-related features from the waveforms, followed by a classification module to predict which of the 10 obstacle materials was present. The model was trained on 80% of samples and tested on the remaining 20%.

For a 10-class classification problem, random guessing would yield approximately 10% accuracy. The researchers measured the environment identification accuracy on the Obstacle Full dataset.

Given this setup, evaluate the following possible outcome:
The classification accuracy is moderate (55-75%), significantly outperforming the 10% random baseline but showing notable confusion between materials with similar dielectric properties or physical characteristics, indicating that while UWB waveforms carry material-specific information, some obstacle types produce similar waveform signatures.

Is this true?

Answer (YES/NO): NO